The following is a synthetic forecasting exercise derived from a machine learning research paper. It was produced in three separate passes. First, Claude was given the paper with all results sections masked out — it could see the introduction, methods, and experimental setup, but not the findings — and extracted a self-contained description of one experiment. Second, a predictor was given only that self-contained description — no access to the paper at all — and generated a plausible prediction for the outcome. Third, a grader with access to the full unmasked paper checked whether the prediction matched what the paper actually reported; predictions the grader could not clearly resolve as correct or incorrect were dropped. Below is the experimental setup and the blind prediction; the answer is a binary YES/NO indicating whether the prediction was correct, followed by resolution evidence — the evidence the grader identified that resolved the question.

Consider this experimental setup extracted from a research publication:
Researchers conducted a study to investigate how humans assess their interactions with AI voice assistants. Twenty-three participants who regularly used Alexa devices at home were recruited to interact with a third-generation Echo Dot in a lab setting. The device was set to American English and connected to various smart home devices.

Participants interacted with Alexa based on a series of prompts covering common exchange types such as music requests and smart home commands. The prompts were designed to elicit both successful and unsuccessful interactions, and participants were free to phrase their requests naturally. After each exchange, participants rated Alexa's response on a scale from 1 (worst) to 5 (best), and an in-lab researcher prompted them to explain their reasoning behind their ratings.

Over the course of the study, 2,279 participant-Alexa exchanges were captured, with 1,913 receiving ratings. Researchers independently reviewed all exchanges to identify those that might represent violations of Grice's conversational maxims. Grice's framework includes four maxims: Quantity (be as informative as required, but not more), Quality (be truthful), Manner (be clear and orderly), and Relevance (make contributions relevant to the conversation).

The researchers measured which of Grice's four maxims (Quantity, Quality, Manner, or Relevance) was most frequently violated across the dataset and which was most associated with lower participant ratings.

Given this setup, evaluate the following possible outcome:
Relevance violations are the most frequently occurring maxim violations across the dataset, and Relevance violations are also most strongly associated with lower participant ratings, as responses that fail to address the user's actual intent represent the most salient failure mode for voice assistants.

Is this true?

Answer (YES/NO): YES